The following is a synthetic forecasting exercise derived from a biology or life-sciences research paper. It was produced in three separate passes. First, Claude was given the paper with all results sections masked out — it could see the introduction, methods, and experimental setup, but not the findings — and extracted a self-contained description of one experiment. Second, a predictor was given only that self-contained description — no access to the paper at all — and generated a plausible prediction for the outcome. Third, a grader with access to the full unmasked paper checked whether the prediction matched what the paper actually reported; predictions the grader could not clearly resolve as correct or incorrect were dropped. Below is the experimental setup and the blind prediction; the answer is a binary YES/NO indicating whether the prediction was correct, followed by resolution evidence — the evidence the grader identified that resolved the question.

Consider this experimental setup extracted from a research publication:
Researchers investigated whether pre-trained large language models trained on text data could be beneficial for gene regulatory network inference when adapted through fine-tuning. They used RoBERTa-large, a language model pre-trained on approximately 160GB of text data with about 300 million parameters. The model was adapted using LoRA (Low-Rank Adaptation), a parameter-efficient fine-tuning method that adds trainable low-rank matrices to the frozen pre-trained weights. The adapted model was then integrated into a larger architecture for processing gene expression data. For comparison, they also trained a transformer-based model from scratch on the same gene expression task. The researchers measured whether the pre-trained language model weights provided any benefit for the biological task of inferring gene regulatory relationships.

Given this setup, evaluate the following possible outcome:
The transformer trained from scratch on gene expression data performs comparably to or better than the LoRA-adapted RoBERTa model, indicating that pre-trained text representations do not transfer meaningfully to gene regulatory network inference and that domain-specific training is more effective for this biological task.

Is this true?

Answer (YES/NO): YES